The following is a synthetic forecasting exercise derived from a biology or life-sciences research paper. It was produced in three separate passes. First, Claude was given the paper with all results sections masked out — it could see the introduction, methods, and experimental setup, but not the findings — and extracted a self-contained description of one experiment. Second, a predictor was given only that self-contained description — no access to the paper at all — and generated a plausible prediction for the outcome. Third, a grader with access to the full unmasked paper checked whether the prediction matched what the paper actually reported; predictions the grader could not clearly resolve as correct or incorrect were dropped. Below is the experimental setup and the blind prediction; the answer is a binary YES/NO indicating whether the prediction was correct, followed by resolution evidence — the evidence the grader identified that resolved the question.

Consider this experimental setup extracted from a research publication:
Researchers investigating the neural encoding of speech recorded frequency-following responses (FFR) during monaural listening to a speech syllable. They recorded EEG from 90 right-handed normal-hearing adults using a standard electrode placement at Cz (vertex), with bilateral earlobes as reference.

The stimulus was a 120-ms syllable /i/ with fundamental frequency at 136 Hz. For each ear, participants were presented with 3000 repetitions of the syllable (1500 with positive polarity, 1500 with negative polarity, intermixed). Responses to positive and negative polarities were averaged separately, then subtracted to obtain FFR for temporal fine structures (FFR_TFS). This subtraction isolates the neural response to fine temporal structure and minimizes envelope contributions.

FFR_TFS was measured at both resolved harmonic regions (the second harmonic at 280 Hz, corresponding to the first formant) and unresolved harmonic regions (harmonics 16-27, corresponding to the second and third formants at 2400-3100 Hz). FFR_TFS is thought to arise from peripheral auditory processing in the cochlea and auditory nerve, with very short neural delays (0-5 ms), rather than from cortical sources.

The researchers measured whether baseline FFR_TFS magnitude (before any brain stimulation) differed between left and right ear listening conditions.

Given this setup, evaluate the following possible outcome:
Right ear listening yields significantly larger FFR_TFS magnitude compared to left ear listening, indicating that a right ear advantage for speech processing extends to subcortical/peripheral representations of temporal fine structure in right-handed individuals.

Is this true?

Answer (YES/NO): NO